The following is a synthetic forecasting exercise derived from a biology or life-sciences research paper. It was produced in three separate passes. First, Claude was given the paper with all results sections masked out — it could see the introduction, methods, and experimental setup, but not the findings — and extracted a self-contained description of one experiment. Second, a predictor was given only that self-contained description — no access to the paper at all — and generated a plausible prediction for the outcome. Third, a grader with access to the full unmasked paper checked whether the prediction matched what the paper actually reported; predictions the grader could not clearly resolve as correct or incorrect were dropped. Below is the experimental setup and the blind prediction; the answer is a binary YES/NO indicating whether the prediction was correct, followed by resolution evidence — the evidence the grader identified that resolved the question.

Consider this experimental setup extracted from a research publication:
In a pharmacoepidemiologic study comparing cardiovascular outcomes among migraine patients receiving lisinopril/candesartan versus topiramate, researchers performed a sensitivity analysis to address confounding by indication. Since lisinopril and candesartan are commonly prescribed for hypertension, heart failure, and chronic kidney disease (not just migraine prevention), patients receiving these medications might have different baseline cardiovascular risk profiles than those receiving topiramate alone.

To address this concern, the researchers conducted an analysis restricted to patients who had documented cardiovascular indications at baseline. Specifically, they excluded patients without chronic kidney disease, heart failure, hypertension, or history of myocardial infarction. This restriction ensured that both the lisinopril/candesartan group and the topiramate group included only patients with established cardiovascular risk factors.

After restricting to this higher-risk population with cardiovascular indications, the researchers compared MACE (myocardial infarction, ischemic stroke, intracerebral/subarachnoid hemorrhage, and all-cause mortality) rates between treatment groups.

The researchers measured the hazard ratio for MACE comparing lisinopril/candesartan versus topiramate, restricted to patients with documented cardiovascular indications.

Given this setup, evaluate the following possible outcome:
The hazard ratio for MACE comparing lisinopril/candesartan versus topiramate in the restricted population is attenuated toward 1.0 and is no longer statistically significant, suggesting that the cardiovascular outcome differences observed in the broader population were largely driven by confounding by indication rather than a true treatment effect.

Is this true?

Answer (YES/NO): NO